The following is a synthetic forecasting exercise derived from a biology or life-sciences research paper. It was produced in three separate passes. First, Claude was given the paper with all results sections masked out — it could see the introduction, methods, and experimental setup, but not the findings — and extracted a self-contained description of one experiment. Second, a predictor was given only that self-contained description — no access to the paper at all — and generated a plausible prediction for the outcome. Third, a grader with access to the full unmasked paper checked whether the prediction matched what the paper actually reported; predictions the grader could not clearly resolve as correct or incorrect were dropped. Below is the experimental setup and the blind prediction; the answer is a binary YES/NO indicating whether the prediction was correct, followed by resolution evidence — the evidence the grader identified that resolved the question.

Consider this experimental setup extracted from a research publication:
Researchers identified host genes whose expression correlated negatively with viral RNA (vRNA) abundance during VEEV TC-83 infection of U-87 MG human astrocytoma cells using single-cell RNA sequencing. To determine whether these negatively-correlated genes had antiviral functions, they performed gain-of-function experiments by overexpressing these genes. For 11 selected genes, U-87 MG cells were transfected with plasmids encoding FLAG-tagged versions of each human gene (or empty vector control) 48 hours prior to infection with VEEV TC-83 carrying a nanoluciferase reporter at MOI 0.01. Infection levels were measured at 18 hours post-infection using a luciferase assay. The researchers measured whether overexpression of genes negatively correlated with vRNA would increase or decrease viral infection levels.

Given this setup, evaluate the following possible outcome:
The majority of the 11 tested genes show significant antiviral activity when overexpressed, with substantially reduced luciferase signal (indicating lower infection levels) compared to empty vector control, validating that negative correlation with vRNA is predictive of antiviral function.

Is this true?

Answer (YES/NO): NO